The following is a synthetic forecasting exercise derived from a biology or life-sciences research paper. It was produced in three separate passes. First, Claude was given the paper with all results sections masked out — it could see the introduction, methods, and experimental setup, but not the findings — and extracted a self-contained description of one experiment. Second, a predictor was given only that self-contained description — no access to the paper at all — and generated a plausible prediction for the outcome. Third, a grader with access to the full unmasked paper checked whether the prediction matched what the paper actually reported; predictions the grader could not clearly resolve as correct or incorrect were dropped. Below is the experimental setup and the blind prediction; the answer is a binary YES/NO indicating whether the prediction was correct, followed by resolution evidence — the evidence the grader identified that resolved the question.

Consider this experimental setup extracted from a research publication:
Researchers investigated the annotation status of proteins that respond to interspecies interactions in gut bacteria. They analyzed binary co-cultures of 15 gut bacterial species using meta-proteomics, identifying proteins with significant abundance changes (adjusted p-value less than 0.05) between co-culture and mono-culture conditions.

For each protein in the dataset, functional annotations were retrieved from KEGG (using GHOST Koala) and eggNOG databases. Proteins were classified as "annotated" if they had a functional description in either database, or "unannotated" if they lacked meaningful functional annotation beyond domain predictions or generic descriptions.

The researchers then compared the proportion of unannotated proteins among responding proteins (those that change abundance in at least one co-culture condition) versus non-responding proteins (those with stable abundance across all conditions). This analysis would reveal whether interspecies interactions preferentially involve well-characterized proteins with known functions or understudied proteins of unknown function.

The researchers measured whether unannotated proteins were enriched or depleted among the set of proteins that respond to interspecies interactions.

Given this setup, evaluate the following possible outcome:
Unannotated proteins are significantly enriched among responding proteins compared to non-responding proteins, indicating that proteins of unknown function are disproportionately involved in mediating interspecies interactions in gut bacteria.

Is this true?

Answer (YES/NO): NO